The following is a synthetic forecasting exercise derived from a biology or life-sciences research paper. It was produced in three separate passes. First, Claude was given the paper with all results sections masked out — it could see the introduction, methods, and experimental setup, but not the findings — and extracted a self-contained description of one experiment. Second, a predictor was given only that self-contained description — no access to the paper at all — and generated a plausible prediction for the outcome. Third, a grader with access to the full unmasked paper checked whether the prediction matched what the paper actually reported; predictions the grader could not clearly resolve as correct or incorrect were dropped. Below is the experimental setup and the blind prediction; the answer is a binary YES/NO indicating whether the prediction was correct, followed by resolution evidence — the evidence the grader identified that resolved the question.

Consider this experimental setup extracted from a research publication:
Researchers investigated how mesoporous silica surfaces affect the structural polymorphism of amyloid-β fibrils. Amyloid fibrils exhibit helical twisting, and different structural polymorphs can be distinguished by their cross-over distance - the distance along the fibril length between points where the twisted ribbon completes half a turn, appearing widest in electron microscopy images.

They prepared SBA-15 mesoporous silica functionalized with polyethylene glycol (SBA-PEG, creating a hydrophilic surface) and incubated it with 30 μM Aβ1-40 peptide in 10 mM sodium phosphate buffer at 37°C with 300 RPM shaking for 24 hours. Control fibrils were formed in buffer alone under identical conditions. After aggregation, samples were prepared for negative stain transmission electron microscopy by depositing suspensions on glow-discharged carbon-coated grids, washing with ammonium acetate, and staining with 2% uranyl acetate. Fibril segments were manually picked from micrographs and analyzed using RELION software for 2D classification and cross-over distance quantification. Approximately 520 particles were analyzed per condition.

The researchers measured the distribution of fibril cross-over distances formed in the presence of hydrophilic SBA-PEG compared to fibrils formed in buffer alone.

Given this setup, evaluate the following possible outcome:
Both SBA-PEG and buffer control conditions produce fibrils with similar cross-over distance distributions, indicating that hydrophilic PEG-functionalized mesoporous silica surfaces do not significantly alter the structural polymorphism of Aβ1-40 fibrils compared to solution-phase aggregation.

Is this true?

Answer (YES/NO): YES